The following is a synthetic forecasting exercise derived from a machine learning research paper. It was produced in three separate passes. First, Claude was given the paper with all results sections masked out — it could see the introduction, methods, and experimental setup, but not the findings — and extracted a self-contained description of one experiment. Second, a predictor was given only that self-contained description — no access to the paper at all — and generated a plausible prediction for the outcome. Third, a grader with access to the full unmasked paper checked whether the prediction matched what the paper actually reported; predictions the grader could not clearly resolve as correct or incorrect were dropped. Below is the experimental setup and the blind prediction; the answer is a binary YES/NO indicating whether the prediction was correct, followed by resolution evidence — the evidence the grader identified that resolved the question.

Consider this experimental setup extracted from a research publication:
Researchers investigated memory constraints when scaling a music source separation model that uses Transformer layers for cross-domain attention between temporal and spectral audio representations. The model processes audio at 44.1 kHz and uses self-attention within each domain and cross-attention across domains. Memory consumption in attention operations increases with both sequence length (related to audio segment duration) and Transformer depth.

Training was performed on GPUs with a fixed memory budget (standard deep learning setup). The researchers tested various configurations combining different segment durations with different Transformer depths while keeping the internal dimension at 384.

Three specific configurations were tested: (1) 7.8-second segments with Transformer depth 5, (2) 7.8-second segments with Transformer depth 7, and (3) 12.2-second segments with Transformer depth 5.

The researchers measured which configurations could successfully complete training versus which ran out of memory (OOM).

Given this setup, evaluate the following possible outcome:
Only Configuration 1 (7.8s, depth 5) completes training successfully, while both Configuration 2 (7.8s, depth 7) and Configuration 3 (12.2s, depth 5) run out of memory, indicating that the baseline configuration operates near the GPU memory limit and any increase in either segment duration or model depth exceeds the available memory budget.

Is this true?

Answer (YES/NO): YES